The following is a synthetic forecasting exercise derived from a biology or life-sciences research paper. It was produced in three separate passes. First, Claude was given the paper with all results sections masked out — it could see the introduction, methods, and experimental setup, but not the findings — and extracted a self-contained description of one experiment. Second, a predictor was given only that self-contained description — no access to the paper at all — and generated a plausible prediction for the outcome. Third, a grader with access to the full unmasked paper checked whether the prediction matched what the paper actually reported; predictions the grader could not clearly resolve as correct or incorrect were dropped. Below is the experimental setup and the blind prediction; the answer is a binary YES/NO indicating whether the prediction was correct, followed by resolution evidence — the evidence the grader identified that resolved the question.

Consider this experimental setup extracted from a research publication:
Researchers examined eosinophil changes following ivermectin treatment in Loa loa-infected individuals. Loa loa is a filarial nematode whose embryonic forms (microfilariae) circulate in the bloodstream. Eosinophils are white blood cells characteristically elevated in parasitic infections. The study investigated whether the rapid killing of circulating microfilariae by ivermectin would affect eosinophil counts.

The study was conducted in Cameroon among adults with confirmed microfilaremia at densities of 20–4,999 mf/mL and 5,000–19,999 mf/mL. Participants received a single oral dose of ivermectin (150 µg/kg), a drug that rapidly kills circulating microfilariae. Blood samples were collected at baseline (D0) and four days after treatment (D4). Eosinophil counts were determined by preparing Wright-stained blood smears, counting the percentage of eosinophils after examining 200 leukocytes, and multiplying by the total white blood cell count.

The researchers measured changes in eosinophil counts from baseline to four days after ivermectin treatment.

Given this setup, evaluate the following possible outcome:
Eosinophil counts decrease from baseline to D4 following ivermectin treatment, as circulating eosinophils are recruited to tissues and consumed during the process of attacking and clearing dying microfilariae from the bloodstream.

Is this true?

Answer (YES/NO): NO